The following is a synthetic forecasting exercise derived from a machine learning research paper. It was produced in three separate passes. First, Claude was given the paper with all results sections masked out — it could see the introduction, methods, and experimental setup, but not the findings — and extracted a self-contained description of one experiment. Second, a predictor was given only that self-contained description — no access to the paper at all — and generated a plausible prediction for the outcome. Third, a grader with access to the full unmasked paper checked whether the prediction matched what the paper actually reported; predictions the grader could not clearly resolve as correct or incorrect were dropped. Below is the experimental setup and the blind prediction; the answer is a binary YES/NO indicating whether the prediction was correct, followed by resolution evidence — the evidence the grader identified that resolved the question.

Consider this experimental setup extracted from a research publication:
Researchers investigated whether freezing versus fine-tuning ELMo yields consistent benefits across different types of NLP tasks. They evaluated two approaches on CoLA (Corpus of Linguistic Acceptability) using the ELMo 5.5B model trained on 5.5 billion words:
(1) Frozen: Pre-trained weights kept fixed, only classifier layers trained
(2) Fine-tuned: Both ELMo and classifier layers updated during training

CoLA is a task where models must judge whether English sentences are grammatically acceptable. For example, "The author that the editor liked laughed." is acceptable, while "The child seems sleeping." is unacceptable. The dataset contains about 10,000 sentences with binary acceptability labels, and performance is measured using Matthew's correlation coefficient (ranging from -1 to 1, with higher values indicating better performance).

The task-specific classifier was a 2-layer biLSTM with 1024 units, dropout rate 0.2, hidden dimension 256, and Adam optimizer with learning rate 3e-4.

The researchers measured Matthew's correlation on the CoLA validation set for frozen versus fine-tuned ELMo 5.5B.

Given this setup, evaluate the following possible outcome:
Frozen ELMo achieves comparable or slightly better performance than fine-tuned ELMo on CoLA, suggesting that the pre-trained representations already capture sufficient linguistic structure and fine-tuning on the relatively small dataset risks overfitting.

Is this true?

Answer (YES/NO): YES